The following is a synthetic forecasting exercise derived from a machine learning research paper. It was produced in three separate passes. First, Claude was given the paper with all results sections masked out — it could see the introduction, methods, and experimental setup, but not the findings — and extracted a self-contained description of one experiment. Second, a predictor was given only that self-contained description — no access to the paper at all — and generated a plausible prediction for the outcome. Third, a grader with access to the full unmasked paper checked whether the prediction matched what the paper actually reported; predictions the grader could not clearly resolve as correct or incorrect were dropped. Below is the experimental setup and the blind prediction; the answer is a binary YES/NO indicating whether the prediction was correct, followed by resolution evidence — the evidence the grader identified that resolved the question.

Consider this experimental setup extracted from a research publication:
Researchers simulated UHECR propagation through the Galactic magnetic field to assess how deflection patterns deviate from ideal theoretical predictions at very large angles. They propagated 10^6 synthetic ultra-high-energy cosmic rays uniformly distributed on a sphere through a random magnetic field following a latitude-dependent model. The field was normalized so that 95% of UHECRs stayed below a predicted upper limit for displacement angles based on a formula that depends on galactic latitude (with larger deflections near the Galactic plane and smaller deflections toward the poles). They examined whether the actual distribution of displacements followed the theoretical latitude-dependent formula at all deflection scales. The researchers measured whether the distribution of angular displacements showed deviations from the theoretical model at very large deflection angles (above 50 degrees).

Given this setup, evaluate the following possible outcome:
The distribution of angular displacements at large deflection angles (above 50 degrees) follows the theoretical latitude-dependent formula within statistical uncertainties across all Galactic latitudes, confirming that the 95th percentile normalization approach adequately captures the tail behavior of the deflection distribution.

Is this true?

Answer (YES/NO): NO